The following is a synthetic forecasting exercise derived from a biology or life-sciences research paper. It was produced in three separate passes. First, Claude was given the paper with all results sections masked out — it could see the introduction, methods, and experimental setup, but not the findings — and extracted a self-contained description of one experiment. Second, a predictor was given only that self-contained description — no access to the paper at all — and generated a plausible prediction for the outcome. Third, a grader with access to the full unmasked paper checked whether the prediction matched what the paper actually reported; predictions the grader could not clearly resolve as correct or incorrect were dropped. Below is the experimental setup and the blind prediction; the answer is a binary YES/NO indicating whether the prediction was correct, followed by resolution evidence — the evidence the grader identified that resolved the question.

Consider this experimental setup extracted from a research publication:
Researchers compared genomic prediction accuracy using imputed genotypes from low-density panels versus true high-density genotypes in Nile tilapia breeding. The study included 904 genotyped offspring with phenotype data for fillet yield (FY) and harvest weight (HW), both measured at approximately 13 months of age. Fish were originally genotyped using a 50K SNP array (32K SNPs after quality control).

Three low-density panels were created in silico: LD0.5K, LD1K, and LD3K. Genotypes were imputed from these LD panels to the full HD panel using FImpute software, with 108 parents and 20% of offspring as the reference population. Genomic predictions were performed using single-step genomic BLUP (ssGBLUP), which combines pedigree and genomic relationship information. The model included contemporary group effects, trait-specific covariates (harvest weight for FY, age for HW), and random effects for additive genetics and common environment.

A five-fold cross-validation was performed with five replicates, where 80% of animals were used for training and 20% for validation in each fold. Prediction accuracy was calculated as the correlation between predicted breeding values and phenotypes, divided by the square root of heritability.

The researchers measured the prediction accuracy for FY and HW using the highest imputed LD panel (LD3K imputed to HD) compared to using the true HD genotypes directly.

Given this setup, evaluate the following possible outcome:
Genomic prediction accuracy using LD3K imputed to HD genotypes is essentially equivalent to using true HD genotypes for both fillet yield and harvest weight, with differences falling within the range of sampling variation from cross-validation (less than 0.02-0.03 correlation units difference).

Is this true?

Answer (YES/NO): YES